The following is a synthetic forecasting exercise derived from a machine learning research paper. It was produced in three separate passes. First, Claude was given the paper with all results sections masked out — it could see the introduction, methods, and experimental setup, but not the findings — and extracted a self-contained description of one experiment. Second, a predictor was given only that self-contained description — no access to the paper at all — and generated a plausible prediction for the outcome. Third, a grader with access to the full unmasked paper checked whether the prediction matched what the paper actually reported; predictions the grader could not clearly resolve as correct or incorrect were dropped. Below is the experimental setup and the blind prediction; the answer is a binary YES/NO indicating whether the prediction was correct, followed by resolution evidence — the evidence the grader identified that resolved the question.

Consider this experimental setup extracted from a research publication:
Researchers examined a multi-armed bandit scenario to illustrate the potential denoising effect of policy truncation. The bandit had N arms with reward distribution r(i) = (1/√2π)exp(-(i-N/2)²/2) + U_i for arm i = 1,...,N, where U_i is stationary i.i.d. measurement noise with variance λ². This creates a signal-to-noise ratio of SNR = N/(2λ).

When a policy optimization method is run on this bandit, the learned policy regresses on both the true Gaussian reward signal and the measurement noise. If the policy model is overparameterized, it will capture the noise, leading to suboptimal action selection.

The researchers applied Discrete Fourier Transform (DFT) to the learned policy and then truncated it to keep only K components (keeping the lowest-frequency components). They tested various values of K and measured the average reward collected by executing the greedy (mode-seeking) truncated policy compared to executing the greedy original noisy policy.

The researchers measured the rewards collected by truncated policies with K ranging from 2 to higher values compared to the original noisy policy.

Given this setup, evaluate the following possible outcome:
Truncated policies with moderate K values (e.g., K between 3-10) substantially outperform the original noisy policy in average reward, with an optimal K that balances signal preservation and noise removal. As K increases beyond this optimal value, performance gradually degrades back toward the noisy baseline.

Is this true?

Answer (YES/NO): NO